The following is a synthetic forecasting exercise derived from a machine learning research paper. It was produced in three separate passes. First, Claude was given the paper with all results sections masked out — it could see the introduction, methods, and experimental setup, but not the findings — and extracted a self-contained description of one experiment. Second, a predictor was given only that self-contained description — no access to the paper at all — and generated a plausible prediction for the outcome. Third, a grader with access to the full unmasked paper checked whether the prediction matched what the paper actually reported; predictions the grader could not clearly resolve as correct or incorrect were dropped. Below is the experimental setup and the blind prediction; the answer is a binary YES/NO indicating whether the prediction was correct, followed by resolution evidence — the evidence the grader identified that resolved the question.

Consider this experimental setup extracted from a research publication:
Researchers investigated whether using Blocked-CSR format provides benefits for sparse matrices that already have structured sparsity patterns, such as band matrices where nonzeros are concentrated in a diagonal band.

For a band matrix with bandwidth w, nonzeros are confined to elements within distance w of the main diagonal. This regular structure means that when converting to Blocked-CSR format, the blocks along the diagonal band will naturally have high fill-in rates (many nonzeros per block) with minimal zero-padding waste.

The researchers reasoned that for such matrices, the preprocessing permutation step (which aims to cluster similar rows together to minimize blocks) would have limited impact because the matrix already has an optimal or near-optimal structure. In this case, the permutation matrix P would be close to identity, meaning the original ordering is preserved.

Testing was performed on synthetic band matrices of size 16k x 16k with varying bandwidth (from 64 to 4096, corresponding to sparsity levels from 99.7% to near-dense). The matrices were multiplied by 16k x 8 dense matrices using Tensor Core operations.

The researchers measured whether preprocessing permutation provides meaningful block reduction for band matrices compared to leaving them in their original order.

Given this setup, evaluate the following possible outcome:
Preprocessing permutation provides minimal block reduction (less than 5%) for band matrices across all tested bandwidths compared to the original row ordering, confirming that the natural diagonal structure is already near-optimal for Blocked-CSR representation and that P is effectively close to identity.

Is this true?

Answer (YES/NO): YES